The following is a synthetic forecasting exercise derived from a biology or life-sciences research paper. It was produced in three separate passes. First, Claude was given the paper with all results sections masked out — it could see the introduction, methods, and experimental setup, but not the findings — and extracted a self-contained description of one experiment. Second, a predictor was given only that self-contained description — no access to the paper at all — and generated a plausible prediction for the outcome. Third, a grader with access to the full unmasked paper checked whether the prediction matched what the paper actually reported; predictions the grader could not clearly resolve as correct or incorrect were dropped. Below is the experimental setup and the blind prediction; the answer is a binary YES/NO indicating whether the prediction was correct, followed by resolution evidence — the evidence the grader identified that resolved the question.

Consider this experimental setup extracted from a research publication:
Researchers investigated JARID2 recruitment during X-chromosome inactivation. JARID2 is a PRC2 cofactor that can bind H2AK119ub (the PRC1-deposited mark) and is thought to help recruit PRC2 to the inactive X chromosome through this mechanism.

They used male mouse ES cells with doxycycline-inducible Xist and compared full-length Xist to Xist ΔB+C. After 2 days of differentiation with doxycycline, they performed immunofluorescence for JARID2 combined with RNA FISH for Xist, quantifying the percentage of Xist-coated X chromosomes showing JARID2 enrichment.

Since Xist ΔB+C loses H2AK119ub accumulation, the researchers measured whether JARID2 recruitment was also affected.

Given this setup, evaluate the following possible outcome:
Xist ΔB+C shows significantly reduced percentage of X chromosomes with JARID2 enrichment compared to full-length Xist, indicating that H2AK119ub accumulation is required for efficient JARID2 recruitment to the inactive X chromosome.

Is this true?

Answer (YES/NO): YES